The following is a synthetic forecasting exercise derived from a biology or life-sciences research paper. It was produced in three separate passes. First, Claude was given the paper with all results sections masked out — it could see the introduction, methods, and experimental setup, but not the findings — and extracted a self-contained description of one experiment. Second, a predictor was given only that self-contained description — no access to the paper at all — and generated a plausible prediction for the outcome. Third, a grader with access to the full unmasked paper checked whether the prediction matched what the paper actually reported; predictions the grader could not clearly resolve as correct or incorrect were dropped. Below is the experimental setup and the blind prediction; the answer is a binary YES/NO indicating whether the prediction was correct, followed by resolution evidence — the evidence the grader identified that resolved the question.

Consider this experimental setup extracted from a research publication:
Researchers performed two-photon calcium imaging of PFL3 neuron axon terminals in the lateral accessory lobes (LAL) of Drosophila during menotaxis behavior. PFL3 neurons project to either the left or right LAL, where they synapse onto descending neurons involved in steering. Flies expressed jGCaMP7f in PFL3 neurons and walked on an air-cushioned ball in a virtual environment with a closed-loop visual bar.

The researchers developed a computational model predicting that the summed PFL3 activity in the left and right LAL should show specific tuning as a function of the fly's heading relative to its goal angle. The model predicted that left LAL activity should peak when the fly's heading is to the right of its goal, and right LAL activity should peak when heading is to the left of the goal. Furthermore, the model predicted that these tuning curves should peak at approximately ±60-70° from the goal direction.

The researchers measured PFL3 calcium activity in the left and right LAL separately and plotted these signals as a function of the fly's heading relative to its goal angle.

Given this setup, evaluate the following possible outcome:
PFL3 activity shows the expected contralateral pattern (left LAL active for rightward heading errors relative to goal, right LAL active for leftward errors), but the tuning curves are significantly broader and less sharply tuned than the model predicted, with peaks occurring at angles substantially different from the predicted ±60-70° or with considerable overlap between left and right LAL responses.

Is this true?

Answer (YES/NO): NO